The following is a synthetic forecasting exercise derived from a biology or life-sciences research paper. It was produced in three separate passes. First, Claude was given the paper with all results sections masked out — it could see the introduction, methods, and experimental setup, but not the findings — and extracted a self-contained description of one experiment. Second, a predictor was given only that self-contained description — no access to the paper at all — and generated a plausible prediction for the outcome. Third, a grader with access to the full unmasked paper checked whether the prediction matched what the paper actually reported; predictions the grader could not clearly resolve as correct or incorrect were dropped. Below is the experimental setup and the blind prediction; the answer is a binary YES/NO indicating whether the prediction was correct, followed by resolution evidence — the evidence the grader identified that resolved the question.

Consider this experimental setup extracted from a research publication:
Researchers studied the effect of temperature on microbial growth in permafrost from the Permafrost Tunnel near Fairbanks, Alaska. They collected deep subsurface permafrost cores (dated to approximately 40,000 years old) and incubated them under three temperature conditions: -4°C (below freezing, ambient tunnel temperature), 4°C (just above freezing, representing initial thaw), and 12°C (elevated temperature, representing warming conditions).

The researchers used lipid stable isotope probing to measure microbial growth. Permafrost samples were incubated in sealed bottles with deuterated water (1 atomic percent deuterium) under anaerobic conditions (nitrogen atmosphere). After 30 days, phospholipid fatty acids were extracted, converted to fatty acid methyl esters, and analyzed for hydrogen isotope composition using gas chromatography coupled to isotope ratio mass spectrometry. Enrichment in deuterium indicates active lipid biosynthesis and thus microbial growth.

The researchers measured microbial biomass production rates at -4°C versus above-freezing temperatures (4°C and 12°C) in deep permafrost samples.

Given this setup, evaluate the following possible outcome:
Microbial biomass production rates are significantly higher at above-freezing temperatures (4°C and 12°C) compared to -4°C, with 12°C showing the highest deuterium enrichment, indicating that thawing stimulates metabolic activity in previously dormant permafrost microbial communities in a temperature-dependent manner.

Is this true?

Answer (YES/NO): NO